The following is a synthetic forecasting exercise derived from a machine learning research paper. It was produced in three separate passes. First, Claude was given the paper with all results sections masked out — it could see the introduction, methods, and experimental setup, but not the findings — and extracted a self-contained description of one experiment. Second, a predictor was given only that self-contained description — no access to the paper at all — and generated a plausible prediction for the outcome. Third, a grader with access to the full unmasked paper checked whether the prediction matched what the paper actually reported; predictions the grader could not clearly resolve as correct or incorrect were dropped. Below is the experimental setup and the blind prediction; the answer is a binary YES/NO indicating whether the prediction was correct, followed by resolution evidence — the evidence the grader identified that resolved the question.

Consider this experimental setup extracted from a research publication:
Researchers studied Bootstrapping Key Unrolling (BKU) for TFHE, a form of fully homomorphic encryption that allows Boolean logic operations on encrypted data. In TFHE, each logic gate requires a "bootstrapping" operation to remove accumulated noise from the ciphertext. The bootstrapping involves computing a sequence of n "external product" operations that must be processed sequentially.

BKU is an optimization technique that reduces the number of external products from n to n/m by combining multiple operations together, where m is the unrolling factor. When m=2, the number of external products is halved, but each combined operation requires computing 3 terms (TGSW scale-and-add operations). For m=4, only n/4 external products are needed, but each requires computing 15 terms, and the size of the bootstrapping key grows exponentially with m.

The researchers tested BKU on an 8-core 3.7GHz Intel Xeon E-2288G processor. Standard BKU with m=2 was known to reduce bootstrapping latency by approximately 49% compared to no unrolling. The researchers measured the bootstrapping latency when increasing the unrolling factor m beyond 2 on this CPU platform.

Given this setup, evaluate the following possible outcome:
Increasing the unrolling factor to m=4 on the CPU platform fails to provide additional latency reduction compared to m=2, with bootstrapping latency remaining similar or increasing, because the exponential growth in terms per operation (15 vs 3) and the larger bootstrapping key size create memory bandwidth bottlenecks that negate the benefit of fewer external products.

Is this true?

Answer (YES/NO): YES